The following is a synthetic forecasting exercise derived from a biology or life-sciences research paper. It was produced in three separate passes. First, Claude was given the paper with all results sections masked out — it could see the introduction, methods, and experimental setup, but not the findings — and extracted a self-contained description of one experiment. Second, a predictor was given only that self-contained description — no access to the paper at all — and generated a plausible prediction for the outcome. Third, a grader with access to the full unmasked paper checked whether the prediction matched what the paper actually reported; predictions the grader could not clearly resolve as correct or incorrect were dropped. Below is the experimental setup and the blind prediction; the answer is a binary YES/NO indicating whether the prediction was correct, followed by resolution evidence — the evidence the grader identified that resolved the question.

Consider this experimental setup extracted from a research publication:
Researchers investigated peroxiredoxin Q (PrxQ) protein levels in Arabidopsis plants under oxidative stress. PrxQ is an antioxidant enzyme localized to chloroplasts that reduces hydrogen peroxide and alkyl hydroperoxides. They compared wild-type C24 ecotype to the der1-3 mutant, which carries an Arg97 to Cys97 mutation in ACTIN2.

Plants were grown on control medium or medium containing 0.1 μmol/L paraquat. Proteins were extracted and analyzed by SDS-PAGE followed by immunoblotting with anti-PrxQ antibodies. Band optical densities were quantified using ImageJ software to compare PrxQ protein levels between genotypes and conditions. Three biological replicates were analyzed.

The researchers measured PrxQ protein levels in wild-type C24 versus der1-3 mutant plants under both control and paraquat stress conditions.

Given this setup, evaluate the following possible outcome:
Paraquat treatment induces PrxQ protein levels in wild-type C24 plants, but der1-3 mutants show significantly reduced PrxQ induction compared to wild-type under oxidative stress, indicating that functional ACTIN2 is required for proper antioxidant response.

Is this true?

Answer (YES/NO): NO